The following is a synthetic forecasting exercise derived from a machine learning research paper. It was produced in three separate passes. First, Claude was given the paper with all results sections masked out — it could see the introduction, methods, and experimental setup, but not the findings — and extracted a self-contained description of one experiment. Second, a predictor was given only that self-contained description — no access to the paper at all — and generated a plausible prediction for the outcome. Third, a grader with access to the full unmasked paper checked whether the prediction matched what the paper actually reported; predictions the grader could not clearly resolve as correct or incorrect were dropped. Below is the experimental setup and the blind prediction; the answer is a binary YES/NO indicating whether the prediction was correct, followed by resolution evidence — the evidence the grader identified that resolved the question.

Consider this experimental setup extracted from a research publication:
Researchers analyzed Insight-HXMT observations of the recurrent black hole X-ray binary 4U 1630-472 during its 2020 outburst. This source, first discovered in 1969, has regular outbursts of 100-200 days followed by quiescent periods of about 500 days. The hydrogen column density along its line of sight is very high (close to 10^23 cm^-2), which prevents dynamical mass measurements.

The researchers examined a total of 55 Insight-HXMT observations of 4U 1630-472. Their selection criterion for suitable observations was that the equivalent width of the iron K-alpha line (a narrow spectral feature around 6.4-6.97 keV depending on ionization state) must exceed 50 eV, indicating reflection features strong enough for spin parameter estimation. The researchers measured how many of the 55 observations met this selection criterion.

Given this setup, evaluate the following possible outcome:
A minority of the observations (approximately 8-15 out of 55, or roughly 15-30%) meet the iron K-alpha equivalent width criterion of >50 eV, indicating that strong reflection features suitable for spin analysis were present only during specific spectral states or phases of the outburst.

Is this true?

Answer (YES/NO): NO